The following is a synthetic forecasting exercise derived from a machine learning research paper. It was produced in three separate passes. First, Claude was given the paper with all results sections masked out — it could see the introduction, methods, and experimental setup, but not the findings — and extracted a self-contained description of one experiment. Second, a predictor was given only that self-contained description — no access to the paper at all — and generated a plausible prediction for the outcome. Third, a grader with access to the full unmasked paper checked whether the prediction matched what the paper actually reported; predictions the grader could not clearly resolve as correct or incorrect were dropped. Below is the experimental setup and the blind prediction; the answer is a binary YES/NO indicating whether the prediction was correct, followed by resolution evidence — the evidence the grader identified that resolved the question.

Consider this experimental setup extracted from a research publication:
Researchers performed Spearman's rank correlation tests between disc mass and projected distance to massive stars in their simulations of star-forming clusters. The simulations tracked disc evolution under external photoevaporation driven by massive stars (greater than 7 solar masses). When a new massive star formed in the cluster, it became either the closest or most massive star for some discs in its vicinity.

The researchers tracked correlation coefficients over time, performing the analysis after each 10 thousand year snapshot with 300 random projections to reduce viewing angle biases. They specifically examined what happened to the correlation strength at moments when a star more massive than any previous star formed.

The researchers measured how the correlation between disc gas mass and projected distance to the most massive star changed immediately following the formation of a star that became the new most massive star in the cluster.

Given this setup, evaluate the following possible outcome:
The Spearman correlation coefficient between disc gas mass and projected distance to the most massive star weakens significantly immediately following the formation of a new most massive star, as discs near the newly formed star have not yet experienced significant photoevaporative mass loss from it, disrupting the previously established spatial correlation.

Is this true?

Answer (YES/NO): YES